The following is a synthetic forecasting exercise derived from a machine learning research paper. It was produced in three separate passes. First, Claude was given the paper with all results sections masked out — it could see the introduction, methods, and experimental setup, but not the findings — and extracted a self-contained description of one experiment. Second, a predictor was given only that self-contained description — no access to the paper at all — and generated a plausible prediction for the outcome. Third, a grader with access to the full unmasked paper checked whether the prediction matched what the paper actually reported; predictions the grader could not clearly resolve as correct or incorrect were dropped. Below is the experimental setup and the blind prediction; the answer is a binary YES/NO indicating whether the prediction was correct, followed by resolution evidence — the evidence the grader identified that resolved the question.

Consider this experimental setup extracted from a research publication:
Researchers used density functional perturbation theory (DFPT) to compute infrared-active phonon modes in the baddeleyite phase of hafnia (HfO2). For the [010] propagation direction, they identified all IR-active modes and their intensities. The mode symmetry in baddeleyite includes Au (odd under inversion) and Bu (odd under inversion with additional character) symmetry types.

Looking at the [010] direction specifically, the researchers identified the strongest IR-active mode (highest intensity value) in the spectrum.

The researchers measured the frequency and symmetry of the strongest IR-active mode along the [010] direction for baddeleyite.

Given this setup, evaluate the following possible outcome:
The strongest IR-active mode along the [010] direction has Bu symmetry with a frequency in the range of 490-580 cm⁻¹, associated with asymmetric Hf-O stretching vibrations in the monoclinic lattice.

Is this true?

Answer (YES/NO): NO